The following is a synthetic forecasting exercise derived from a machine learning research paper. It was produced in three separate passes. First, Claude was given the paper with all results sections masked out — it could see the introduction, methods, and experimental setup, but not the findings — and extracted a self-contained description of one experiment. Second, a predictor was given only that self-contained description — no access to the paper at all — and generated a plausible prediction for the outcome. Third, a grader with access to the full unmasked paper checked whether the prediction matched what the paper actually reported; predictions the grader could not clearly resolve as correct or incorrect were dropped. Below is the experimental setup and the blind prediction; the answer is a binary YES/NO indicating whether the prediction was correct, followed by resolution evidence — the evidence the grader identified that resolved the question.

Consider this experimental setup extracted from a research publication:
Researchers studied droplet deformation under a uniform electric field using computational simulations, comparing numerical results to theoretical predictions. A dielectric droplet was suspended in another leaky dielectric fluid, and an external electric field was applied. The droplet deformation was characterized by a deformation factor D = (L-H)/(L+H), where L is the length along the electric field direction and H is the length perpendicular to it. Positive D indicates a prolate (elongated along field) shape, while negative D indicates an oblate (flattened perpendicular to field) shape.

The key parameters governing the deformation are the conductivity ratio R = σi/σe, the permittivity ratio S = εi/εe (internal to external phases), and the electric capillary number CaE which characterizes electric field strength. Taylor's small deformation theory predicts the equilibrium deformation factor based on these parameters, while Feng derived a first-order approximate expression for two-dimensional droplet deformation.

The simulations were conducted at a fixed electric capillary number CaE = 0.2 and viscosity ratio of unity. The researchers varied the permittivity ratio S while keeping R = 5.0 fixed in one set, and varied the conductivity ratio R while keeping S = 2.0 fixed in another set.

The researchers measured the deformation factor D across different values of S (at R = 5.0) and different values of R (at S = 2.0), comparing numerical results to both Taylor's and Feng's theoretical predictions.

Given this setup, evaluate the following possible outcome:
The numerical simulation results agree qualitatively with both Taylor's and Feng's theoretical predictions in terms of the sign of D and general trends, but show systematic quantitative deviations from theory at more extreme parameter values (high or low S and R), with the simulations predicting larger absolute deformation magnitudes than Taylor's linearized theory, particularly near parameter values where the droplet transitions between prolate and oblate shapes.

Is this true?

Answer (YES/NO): NO